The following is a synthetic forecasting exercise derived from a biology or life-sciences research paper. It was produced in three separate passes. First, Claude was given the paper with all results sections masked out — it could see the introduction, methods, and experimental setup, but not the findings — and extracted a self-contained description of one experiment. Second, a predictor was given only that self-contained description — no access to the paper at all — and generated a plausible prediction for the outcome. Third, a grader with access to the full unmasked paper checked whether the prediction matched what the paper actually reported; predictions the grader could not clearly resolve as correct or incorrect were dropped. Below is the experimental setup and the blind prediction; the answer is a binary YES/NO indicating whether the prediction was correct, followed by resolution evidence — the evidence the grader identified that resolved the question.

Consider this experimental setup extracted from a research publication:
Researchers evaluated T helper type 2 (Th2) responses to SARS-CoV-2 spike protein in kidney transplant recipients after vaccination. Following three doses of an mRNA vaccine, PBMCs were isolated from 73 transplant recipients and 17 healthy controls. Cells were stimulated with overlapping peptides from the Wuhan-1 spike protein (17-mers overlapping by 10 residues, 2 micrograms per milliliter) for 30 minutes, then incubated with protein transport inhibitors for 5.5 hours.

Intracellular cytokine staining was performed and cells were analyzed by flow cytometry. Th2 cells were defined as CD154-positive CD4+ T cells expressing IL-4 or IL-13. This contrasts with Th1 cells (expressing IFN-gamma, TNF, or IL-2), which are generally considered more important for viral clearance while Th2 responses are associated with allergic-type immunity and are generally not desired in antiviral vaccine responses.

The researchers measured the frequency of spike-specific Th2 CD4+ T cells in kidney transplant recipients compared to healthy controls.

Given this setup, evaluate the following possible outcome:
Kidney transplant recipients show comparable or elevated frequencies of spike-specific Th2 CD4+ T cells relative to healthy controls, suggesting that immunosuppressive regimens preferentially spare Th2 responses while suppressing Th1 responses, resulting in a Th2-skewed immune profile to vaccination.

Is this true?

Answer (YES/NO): NO